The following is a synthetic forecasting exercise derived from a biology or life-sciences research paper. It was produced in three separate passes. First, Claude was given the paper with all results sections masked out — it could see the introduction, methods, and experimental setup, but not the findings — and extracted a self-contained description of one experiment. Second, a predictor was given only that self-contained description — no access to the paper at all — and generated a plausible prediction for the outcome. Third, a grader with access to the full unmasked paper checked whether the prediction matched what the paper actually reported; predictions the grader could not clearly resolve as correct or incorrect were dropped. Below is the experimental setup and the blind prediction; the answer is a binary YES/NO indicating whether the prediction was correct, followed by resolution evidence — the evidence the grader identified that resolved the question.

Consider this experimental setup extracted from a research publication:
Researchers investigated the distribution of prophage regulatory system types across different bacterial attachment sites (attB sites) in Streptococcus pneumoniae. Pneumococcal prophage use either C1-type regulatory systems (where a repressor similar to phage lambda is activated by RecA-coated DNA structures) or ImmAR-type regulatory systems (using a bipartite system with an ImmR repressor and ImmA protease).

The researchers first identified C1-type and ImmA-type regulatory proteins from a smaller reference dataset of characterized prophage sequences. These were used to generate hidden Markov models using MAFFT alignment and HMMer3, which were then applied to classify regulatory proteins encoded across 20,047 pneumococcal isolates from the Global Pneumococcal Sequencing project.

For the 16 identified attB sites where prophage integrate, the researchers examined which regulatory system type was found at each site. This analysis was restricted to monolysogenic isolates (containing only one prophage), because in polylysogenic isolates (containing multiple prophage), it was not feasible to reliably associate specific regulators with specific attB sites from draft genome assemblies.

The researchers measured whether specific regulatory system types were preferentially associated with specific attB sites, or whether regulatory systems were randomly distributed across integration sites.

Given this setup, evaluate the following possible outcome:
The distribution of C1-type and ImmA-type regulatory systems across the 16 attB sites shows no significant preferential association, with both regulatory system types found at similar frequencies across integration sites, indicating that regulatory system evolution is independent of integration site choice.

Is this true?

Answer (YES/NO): NO